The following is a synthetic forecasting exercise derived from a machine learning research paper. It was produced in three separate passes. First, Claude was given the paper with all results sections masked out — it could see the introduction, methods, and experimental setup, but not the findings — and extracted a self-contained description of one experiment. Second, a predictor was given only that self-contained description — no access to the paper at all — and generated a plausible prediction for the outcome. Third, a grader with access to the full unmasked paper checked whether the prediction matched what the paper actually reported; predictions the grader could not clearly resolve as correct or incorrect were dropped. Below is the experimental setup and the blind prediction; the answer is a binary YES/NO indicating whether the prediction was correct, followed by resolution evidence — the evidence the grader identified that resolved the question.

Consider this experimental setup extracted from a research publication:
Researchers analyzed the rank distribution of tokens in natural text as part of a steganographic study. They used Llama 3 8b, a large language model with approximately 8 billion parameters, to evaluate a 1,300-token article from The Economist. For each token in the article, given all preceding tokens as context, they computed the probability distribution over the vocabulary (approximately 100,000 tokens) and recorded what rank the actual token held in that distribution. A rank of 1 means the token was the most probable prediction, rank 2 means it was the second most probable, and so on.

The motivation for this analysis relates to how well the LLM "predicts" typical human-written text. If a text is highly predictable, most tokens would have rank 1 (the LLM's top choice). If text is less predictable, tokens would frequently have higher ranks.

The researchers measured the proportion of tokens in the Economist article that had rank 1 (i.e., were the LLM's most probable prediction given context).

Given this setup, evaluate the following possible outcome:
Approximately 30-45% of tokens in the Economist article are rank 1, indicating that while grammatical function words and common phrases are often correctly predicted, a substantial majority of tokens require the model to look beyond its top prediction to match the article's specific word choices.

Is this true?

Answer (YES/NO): YES